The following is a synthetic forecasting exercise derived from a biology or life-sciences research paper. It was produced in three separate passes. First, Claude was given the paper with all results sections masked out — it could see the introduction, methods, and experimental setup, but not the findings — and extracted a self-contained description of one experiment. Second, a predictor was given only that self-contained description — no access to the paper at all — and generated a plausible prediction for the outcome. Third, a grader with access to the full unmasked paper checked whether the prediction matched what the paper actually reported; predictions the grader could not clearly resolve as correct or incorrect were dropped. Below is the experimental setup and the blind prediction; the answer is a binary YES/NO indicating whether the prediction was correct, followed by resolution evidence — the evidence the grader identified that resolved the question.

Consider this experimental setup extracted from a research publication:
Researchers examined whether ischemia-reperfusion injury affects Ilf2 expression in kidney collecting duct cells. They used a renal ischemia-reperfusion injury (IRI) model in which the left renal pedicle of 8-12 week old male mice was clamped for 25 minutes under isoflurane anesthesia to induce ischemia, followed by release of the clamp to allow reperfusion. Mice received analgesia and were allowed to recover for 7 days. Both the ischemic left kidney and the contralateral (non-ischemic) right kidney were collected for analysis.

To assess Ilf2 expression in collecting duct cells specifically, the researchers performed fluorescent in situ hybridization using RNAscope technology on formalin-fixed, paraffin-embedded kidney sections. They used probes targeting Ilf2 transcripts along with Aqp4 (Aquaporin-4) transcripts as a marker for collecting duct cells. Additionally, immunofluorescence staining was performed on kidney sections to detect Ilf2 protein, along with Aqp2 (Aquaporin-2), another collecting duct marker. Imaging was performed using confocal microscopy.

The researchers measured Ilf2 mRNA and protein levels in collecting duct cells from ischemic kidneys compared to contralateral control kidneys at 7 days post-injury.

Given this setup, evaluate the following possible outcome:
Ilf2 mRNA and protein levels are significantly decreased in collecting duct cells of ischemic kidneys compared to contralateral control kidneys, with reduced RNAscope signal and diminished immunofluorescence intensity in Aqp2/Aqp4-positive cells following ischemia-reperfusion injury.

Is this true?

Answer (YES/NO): NO